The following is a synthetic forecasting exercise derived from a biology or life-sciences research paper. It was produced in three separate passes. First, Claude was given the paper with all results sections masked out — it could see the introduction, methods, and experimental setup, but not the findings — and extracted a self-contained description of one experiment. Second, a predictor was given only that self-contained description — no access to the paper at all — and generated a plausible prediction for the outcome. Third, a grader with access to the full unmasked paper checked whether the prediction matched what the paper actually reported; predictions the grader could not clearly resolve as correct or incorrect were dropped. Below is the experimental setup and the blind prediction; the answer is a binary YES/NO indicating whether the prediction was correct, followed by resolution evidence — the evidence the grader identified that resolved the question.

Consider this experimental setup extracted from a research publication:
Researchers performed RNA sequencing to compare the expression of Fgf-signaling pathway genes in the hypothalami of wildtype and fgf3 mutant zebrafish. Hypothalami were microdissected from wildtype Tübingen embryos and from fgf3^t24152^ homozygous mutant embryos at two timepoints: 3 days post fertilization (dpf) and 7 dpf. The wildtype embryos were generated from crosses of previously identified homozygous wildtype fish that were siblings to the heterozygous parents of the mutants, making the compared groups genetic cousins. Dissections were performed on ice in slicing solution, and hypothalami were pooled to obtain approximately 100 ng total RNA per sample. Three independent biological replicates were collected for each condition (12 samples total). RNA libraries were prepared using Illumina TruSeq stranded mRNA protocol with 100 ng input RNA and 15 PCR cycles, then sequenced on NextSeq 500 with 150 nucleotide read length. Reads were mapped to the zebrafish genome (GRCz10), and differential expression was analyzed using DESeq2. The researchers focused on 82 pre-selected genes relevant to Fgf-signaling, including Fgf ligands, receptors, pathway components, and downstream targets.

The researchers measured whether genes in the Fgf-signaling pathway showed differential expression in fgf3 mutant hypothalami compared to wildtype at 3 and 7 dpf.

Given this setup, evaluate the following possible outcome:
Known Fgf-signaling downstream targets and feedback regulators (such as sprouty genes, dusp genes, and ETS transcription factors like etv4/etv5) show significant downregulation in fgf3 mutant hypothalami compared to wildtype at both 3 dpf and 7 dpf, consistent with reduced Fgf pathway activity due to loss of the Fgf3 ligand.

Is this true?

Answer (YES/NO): NO